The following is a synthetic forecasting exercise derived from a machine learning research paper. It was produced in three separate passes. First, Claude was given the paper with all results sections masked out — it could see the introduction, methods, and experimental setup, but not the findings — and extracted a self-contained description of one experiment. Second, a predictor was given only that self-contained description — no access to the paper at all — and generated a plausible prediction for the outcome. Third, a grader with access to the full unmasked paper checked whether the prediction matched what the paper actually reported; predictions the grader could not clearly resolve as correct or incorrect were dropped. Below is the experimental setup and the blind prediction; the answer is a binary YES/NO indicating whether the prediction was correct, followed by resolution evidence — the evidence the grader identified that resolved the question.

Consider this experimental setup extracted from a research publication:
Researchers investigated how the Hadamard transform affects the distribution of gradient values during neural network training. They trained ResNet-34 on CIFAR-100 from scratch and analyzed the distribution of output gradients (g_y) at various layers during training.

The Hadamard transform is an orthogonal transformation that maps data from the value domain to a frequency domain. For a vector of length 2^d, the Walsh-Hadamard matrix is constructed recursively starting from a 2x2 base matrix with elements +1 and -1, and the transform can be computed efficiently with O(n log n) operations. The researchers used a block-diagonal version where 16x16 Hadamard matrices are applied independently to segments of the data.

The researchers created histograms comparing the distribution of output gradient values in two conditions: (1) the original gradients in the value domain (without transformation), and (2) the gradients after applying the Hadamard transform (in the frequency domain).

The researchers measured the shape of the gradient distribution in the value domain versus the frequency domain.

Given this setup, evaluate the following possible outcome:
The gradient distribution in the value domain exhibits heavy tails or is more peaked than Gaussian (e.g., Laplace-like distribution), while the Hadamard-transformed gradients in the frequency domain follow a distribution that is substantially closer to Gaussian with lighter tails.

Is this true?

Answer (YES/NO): YES